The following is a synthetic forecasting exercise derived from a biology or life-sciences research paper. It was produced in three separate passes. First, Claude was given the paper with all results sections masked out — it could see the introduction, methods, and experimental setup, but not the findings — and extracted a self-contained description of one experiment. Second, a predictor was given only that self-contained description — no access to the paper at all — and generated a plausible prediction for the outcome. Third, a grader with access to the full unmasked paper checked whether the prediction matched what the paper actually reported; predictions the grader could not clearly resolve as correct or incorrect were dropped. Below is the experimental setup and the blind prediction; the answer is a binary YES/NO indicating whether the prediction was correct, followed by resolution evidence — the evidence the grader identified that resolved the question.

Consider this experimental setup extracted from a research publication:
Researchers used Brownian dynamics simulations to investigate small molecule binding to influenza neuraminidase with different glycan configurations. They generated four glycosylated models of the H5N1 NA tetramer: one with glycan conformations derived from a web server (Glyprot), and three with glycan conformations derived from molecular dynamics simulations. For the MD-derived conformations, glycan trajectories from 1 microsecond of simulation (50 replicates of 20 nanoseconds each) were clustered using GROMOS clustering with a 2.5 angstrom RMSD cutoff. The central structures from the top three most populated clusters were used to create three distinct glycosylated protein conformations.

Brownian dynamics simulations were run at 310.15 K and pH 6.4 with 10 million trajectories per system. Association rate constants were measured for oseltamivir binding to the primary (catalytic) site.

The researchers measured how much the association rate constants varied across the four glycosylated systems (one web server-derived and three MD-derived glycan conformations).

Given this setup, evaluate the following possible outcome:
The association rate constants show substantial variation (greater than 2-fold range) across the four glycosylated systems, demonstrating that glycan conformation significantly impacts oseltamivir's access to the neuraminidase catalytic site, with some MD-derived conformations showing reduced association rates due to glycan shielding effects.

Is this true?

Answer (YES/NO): YES